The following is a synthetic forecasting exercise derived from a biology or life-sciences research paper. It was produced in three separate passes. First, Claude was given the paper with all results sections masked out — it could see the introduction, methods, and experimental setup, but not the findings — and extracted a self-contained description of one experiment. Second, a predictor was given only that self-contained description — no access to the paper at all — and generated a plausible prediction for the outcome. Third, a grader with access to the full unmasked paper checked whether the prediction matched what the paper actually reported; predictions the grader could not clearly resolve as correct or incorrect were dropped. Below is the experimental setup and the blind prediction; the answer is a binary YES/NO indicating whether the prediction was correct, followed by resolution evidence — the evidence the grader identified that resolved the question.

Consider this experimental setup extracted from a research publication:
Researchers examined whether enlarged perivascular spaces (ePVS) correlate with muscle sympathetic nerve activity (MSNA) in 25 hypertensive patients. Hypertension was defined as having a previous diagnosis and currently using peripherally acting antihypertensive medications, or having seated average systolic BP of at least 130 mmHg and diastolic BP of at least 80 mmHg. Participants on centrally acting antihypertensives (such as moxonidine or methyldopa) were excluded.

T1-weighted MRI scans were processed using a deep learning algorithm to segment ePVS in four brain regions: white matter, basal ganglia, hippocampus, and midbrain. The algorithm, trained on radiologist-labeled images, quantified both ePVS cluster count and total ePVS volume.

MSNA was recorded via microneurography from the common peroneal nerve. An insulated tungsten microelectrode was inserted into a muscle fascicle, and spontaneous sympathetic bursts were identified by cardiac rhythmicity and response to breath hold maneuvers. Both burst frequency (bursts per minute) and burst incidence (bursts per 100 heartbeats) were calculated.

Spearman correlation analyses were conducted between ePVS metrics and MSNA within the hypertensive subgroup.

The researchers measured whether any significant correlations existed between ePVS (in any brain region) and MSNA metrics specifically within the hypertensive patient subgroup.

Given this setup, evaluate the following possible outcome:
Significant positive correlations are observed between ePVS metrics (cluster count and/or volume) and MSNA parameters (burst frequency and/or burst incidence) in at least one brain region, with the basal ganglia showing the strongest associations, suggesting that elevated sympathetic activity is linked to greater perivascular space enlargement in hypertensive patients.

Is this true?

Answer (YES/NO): NO